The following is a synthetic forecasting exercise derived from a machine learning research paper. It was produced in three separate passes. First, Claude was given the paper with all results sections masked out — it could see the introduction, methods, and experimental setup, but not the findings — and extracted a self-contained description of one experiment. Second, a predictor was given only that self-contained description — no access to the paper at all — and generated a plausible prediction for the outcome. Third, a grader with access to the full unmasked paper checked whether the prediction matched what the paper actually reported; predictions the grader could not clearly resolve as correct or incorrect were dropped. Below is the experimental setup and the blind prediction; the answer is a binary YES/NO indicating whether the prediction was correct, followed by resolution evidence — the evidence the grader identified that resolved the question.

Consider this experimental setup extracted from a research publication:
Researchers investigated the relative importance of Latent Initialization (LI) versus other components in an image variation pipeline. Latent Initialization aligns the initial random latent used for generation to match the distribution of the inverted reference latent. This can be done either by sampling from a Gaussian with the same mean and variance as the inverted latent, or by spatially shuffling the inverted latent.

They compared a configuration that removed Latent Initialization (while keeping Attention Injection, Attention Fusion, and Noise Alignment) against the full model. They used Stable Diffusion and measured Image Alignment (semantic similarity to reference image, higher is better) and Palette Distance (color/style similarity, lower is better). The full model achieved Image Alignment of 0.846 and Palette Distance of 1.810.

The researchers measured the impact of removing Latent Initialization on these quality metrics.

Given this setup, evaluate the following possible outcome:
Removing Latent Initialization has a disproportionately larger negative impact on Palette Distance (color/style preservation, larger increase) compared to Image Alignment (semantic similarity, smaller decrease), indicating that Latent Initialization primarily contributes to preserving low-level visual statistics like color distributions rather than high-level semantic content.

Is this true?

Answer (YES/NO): YES